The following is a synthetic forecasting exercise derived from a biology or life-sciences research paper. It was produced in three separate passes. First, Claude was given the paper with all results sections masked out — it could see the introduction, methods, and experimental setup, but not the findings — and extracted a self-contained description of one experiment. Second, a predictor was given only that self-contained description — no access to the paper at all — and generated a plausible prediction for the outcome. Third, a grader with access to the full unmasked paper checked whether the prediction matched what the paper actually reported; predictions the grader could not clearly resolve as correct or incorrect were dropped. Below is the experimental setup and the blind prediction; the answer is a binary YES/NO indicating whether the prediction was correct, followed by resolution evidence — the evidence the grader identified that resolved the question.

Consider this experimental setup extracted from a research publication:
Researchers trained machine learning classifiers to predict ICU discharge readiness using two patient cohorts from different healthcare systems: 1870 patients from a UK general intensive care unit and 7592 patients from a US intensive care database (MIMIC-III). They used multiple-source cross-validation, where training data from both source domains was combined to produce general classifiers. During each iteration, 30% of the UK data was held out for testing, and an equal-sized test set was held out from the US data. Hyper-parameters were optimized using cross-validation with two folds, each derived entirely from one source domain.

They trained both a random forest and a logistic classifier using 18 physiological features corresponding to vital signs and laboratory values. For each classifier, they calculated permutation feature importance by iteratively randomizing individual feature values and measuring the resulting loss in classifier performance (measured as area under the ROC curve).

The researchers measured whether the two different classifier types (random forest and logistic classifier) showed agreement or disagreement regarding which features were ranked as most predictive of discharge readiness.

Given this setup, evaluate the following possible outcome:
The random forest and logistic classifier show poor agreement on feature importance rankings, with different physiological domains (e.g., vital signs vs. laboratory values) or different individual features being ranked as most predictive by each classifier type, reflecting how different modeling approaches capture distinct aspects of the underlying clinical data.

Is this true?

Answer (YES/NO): NO